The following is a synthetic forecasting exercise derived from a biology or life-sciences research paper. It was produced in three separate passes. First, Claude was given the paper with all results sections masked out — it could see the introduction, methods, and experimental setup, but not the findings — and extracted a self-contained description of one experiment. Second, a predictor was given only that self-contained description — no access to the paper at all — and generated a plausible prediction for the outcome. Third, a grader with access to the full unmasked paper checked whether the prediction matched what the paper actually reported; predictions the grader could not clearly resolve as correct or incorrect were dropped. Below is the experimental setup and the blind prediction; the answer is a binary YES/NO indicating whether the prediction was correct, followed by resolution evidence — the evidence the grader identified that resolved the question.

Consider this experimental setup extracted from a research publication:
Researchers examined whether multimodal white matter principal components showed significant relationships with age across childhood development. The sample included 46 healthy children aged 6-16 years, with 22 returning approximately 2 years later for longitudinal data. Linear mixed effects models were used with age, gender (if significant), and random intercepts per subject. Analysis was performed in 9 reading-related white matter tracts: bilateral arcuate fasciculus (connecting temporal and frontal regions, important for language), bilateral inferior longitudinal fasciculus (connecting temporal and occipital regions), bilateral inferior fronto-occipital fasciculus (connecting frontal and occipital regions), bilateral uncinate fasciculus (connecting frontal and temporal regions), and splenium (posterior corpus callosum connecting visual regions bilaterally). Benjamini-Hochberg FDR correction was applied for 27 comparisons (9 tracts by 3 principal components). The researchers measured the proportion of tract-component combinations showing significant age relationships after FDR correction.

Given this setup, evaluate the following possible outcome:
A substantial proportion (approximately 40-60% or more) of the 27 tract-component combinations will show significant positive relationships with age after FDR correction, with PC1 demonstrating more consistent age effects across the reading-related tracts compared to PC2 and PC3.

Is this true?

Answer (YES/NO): NO